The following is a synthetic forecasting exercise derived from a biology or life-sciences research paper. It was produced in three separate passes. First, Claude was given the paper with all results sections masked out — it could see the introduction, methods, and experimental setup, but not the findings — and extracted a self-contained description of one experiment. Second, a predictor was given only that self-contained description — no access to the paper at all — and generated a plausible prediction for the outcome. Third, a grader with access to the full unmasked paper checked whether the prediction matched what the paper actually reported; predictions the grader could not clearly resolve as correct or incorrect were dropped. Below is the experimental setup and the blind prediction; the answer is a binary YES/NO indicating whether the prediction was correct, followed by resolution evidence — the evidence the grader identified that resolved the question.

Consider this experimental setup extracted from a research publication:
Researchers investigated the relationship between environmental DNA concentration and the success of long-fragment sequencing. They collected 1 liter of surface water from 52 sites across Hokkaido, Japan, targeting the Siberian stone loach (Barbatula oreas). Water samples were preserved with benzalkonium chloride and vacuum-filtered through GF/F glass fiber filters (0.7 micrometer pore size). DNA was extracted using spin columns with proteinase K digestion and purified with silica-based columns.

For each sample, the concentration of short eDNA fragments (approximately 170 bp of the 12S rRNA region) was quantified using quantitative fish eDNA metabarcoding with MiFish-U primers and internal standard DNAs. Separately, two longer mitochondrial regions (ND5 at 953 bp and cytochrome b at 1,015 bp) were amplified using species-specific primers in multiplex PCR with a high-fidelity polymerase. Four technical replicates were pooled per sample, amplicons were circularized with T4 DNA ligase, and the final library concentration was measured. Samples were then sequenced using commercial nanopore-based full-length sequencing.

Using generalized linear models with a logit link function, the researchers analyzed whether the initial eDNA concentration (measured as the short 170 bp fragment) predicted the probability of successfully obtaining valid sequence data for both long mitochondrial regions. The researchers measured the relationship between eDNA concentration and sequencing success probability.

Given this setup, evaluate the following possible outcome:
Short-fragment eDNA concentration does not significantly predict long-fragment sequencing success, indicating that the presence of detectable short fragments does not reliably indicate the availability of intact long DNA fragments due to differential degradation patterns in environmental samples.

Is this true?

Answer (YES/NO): NO